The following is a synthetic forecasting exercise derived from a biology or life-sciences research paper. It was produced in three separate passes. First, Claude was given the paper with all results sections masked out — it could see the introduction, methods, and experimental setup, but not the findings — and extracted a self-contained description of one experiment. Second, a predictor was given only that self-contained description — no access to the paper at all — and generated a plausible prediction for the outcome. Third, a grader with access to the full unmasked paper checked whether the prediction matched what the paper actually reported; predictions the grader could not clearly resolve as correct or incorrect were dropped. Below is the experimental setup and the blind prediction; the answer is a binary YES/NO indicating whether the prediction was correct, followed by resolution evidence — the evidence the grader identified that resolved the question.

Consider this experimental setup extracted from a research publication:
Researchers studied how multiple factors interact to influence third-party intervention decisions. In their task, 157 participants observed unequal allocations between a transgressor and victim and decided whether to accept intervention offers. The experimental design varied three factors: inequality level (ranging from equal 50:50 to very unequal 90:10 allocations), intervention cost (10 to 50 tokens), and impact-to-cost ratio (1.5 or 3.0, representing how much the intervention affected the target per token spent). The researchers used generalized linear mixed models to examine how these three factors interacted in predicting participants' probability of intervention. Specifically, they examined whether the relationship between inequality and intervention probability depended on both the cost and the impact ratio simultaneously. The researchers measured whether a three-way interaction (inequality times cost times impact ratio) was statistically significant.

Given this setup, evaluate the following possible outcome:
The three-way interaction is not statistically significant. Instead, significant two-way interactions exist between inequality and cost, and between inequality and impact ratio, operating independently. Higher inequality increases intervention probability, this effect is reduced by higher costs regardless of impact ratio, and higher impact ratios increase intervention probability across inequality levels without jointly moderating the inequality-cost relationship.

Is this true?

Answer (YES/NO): NO